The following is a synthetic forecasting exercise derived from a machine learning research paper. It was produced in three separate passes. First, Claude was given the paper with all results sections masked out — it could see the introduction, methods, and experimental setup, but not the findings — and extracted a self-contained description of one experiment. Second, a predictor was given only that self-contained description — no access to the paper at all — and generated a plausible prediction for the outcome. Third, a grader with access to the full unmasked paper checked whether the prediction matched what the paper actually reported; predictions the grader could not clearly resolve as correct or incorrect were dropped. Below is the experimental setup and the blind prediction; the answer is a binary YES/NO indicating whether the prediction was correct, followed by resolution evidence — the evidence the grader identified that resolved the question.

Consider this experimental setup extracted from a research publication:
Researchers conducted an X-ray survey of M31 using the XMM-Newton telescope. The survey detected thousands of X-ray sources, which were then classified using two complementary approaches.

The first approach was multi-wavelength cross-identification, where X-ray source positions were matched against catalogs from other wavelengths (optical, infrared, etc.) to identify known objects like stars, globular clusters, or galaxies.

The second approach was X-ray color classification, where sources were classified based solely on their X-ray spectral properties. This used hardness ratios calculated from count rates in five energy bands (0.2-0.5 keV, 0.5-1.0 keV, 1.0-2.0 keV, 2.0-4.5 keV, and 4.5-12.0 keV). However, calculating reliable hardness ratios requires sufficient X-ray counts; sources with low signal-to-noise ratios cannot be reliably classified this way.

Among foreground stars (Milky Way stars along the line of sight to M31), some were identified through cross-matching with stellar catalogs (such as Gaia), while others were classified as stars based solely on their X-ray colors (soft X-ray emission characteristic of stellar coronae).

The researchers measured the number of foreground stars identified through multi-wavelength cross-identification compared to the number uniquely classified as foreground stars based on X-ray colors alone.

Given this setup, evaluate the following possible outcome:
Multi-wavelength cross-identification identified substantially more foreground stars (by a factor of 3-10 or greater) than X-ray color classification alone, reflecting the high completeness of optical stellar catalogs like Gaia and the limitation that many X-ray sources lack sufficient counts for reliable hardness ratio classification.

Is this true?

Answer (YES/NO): NO